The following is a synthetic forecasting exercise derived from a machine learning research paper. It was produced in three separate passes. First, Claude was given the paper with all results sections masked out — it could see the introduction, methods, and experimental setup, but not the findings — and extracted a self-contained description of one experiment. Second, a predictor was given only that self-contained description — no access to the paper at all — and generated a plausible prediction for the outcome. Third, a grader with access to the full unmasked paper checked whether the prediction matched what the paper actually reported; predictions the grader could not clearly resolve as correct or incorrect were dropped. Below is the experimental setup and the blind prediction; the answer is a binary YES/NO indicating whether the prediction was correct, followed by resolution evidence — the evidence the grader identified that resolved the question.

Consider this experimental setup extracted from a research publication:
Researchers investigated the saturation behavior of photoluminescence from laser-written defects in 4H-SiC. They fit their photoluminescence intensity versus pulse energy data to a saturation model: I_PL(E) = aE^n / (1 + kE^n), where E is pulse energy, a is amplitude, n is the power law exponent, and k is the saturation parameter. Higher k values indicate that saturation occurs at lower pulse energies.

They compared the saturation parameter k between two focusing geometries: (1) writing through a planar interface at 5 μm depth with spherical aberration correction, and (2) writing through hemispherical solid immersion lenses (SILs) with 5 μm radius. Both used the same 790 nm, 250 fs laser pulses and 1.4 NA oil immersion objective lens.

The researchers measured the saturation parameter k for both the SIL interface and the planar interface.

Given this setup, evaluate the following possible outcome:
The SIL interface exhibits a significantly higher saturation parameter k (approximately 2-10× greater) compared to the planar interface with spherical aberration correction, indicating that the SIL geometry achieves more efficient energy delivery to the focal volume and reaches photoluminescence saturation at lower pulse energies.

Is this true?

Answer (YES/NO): YES